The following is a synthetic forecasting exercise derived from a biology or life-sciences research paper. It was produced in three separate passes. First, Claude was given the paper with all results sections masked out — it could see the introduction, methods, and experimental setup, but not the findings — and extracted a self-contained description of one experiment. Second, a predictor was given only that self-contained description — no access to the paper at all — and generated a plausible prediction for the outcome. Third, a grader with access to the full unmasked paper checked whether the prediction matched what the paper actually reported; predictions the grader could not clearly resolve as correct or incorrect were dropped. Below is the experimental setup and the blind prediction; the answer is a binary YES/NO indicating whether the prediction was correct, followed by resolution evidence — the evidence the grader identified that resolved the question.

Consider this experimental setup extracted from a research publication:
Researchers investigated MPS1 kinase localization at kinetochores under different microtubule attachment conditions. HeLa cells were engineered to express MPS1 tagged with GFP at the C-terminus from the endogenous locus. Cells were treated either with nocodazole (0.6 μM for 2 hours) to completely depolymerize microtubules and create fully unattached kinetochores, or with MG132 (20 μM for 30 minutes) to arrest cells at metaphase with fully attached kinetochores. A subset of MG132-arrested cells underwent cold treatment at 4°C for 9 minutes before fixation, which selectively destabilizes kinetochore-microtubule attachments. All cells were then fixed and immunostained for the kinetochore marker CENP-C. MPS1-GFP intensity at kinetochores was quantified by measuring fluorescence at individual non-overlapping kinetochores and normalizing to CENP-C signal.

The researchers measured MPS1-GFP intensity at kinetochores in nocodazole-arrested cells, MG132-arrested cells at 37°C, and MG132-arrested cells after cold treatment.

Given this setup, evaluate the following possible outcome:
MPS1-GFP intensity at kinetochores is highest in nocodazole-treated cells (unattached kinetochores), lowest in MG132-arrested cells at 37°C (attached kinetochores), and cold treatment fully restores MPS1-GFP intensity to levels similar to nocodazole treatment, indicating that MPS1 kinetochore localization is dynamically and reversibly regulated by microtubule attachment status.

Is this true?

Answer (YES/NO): YES